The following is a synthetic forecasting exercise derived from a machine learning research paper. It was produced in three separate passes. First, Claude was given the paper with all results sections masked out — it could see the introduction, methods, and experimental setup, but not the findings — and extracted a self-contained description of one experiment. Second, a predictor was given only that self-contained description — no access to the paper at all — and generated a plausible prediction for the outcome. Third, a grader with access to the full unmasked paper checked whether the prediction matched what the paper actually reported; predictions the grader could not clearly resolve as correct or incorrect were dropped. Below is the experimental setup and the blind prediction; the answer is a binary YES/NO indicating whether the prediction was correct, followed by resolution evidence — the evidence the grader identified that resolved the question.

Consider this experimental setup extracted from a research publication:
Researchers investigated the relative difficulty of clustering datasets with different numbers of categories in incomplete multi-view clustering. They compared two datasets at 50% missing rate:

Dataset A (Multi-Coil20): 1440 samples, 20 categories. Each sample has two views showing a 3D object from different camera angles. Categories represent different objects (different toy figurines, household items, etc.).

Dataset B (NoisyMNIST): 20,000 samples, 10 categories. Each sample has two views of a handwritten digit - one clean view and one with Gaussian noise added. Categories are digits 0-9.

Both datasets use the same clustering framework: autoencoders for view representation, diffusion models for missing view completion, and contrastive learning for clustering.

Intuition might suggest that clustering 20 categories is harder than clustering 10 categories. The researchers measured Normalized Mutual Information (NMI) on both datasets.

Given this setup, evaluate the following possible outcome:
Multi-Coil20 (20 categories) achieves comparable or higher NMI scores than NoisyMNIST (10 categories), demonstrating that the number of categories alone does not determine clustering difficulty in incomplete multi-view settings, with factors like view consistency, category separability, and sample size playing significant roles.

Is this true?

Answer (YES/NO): YES